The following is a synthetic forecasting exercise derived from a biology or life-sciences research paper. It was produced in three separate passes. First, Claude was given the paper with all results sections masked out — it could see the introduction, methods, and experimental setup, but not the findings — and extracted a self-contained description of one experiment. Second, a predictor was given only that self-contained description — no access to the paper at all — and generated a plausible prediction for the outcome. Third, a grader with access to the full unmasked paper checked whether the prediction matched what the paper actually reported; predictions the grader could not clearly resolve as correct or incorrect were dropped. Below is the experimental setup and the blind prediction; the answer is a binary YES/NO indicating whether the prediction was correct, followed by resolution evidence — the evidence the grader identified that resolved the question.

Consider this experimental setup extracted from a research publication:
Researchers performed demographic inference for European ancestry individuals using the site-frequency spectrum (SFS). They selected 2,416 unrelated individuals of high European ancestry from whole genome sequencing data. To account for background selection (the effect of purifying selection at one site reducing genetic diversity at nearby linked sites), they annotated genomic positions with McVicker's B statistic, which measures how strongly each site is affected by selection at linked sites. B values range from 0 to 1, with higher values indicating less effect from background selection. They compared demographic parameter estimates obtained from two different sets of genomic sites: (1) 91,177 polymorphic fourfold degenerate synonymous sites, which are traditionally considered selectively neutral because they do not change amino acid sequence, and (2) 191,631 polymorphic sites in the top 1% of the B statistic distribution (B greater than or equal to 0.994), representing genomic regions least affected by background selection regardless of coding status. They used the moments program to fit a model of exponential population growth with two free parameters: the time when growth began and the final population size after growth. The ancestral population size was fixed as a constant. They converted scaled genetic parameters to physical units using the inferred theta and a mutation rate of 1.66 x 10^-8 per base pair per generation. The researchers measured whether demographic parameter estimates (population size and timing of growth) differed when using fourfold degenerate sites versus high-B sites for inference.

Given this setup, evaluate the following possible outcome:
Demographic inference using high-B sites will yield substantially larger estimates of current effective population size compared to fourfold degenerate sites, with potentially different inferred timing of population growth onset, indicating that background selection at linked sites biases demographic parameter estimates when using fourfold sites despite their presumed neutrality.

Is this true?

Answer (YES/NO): YES